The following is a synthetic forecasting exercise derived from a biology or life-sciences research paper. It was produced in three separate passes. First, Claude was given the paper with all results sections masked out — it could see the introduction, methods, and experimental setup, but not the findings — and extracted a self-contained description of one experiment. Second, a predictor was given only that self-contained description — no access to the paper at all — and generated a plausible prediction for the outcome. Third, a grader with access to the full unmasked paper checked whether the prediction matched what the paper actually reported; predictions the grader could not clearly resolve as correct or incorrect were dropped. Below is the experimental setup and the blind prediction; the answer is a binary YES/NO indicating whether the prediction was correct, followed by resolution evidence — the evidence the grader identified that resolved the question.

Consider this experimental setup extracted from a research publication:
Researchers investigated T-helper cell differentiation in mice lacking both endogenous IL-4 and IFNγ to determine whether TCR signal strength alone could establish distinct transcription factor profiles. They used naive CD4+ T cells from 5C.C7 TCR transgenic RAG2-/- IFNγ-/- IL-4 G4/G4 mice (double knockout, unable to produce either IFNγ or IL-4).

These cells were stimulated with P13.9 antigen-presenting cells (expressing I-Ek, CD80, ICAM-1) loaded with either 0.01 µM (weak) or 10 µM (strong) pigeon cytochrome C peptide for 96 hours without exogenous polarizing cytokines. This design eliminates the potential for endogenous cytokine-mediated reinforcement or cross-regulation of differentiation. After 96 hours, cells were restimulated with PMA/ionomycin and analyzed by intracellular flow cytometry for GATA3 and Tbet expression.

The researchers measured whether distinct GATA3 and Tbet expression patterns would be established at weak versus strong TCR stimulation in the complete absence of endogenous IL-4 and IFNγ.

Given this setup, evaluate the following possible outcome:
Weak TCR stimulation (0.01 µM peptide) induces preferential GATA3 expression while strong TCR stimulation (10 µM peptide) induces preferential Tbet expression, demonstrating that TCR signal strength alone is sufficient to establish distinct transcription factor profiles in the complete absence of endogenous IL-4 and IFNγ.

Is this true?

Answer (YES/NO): NO